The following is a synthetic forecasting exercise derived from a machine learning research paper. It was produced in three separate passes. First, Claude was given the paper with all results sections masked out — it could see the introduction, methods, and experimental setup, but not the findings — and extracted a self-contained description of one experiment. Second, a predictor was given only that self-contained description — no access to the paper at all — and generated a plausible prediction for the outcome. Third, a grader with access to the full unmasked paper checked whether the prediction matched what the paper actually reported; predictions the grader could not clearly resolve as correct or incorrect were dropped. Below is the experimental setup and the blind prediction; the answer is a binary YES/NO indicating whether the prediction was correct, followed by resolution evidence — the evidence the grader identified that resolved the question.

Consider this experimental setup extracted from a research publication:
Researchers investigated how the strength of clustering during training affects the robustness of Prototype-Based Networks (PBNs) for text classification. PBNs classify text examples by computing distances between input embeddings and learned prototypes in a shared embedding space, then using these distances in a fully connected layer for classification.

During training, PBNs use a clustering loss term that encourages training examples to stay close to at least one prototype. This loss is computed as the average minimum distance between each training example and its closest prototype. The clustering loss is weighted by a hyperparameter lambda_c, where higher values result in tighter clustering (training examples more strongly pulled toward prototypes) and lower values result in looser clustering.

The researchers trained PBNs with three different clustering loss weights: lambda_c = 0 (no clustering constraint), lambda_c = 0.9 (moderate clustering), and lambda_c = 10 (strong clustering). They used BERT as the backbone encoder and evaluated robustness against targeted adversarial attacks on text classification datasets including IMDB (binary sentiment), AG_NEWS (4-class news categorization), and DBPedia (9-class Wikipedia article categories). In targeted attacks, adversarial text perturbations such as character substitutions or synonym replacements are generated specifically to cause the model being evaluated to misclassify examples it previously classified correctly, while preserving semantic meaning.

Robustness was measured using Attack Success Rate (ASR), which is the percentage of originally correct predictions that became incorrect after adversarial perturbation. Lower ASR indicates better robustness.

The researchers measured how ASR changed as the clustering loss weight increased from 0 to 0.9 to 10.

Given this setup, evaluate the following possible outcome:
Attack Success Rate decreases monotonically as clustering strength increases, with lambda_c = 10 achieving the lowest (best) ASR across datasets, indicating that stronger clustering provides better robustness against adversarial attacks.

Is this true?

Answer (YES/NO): NO